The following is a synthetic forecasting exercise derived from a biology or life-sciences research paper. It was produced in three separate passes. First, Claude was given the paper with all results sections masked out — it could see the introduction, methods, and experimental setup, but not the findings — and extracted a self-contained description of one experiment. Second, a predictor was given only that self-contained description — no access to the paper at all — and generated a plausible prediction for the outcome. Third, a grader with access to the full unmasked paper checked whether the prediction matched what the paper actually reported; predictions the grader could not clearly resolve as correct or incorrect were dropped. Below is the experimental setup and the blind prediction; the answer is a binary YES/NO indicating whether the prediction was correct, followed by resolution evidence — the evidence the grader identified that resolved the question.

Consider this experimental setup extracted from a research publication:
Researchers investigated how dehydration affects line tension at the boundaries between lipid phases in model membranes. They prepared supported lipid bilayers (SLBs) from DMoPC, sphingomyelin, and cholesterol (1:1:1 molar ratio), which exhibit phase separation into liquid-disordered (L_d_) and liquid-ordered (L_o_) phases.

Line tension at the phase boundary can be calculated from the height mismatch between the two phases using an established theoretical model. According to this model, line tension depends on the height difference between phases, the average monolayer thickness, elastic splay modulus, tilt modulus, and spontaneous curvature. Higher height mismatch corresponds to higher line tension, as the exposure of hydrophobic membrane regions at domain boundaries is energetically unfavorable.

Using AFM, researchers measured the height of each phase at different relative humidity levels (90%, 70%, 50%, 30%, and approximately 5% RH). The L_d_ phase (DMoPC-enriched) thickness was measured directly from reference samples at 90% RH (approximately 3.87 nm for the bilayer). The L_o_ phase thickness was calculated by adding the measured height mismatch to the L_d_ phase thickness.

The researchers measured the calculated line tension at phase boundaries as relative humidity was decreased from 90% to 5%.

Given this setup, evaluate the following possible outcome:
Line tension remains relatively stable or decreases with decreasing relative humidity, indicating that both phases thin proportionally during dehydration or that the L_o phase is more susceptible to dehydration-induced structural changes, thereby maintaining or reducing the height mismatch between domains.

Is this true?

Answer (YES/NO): NO